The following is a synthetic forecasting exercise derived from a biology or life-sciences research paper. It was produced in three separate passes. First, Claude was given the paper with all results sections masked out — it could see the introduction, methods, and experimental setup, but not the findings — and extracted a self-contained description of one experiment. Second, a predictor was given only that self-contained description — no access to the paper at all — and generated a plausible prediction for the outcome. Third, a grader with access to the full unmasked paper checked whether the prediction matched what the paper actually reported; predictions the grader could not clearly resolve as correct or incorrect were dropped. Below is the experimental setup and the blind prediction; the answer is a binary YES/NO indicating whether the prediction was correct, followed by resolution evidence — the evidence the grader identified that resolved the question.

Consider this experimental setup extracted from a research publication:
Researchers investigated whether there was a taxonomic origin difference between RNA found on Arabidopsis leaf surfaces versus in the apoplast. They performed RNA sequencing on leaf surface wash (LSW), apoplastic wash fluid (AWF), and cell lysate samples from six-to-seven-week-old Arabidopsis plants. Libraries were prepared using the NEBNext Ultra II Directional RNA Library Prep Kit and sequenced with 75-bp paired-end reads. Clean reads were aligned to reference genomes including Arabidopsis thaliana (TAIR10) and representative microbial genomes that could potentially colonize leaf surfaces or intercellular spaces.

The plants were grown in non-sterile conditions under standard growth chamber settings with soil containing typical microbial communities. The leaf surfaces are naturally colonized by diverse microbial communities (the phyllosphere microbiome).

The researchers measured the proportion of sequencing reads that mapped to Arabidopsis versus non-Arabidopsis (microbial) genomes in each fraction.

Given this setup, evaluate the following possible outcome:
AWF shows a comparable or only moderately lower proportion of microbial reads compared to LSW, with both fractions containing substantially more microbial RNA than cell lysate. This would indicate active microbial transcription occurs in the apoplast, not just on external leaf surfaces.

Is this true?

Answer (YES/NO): NO